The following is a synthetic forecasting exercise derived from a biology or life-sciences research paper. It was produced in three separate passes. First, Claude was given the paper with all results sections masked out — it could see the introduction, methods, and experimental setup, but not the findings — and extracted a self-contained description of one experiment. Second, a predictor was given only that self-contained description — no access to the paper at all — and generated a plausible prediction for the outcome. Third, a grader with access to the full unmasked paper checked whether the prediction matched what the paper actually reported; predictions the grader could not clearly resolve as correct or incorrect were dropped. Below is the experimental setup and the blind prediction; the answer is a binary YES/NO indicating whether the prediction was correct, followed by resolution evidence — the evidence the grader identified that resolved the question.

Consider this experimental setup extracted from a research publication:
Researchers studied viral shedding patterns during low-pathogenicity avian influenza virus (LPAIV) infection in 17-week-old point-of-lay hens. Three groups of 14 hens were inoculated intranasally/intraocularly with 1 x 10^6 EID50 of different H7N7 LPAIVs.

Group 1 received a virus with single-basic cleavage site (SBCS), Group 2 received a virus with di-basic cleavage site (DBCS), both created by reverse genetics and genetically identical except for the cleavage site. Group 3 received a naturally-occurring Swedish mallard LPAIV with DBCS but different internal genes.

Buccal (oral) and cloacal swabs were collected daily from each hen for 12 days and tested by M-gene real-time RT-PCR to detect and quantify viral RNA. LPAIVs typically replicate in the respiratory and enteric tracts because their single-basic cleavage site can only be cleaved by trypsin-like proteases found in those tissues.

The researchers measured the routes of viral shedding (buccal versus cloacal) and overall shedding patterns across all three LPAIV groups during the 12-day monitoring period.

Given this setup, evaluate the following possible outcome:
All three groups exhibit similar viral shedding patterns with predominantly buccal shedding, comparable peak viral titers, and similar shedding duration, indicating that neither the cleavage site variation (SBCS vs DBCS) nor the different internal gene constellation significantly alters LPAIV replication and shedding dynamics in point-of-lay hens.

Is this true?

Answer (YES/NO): NO